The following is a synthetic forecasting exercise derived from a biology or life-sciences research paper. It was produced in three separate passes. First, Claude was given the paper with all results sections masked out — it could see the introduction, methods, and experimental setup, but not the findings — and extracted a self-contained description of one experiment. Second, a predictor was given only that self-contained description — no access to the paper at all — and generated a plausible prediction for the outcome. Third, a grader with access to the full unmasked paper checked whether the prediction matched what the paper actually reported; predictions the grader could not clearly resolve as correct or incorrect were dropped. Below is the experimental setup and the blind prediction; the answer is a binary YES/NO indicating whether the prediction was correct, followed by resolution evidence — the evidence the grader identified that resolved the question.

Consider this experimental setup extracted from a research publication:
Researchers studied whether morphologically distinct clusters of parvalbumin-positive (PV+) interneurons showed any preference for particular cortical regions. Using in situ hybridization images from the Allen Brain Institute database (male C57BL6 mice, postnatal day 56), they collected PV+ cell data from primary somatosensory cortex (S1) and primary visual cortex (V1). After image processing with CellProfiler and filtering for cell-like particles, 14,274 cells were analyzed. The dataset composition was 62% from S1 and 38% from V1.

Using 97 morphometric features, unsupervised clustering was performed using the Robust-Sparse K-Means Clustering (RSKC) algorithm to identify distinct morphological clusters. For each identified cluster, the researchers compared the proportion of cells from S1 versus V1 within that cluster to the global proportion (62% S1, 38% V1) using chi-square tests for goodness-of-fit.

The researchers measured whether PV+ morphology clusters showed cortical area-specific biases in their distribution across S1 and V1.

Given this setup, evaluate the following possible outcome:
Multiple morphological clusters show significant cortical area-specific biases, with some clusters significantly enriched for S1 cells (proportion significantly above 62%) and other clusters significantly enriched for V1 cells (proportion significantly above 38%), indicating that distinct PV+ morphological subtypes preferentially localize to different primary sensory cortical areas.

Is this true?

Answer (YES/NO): YES